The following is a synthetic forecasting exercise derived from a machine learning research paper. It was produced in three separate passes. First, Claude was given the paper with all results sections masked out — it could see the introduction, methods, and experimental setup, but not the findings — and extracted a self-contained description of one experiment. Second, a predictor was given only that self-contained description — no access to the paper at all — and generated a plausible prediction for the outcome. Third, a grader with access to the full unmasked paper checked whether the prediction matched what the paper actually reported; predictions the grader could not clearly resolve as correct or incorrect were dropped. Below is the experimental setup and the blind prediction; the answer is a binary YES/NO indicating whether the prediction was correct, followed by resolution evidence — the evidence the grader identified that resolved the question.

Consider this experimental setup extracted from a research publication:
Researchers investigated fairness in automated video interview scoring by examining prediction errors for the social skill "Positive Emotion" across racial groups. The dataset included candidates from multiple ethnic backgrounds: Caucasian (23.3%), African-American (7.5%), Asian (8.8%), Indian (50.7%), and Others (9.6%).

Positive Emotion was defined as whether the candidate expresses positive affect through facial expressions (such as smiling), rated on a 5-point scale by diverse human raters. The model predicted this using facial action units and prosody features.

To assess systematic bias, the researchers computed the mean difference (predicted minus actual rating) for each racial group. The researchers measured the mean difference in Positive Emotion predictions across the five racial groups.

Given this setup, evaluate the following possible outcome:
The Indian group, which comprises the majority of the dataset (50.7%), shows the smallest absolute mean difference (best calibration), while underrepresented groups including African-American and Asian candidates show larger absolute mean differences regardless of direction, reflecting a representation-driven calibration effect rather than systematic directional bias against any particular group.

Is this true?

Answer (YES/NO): NO